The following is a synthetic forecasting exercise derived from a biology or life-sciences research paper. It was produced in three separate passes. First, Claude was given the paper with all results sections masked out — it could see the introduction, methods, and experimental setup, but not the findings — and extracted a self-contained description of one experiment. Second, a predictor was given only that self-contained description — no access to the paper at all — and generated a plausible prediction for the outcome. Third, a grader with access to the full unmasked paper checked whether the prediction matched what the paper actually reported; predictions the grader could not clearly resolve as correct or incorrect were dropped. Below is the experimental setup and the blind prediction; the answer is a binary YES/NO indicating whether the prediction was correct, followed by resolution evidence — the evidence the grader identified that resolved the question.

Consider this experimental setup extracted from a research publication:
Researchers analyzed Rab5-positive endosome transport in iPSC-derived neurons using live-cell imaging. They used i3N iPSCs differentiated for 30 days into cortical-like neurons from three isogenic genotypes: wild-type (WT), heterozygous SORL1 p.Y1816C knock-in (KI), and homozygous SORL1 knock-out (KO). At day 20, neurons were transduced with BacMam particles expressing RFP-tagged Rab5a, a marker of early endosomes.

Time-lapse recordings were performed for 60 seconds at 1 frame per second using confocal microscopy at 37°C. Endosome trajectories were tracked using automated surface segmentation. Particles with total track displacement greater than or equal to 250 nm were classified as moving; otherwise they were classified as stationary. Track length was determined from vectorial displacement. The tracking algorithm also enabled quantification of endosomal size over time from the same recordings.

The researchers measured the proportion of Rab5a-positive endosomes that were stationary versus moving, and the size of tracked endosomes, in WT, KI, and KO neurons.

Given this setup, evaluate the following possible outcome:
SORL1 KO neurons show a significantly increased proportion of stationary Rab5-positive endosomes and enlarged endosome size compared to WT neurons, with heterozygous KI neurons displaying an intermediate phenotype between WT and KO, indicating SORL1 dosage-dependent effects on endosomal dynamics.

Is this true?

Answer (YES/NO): NO